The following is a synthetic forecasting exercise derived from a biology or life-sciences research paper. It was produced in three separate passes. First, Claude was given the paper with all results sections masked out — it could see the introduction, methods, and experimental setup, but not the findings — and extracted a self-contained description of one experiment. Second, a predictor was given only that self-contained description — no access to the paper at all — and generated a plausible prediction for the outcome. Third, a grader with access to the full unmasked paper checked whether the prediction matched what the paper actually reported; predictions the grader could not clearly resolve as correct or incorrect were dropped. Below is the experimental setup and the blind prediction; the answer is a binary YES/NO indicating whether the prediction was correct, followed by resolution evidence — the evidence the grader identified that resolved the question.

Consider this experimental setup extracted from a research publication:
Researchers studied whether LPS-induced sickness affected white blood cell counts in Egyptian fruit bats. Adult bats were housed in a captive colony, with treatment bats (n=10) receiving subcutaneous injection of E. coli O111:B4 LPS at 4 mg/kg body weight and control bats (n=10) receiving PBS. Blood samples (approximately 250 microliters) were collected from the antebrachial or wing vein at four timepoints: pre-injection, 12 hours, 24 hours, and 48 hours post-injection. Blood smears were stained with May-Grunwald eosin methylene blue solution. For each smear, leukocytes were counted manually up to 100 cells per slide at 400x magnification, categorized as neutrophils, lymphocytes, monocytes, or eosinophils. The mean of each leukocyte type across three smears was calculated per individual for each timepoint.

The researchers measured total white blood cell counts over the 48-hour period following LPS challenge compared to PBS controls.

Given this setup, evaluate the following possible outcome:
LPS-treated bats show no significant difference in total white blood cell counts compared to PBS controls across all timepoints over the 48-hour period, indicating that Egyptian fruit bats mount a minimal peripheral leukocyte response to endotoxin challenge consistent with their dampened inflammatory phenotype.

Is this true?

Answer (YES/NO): NO